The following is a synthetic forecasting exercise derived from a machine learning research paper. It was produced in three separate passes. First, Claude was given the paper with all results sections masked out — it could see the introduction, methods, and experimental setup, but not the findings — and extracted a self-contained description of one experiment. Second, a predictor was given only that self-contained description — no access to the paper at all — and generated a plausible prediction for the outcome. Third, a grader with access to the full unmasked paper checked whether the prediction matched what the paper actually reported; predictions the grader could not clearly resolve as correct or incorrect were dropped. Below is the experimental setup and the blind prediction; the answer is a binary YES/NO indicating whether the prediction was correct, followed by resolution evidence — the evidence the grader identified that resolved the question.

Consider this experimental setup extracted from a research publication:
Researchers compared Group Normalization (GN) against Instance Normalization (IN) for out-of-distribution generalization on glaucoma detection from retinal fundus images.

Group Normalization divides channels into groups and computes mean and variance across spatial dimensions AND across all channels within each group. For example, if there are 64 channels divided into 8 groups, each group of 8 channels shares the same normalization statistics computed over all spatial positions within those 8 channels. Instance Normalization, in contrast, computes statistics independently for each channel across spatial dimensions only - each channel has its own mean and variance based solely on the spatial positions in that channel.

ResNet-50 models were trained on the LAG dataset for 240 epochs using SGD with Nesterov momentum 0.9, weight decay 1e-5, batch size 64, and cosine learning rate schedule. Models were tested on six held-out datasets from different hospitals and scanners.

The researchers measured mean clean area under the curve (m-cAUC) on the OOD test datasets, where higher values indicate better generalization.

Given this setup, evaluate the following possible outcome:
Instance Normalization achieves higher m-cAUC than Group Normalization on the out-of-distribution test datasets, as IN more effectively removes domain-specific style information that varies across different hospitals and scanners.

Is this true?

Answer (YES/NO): YES